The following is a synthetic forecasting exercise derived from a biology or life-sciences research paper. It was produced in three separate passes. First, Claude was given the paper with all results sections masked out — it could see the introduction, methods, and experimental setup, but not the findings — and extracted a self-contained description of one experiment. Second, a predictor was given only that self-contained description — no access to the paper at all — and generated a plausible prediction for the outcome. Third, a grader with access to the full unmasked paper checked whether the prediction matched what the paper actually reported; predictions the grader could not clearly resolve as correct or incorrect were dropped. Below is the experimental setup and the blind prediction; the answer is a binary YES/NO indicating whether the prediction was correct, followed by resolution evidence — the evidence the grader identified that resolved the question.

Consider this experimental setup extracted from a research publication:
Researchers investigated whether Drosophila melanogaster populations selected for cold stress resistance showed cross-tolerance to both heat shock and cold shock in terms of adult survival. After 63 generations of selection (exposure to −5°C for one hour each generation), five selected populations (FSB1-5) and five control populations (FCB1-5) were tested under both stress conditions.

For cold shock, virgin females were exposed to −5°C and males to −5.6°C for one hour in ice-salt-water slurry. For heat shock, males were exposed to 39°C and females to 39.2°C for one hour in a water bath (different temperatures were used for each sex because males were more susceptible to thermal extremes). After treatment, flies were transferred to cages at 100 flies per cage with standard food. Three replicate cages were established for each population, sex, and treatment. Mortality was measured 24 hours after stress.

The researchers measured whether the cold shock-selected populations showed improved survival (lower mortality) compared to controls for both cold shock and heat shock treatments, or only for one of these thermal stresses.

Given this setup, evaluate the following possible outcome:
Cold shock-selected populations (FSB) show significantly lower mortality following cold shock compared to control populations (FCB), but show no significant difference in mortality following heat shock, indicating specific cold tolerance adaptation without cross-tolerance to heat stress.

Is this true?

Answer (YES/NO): NO